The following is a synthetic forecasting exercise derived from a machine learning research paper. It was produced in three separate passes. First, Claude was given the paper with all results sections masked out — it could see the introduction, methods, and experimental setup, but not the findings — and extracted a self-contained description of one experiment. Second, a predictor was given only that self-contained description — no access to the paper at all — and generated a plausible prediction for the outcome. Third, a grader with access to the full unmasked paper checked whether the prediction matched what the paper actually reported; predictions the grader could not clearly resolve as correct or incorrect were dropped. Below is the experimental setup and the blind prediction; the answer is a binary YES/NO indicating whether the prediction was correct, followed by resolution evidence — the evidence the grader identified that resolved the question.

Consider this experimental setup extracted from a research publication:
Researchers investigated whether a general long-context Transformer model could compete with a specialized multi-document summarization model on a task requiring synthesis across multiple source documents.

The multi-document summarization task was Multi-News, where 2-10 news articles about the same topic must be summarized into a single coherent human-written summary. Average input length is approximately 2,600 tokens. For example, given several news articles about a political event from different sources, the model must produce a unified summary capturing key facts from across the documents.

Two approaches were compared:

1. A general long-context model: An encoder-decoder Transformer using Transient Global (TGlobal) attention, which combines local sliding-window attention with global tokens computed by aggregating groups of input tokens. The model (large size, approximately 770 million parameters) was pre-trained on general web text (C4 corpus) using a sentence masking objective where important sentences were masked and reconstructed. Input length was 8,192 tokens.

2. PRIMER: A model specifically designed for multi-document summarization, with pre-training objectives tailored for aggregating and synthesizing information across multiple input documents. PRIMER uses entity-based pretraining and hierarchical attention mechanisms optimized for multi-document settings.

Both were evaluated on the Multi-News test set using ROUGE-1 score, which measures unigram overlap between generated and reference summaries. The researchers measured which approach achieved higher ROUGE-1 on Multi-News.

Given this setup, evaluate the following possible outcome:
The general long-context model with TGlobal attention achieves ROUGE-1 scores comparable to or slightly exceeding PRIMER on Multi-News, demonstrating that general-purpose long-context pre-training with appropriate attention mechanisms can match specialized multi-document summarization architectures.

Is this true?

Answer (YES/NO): NO